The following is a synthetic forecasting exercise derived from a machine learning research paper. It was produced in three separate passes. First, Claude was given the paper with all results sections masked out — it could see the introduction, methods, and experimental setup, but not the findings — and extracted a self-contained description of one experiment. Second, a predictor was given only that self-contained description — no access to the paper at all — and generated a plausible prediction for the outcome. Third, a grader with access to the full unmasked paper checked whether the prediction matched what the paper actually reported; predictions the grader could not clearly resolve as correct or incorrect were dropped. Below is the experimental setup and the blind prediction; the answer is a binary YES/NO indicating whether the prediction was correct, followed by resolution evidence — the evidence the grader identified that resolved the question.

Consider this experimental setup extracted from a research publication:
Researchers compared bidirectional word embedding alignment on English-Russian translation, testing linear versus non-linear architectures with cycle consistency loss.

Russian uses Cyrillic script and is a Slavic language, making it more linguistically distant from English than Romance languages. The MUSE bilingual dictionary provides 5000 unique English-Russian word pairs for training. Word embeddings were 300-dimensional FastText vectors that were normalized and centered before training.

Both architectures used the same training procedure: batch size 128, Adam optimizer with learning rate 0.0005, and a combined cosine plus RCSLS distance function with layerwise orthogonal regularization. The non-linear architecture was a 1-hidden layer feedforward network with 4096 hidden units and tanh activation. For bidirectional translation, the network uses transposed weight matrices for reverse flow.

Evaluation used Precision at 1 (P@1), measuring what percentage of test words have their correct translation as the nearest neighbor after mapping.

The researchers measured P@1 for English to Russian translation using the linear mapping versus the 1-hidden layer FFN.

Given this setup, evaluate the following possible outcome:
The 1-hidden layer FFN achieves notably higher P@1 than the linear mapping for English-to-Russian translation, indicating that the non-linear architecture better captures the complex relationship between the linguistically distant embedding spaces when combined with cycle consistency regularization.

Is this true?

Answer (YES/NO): NO